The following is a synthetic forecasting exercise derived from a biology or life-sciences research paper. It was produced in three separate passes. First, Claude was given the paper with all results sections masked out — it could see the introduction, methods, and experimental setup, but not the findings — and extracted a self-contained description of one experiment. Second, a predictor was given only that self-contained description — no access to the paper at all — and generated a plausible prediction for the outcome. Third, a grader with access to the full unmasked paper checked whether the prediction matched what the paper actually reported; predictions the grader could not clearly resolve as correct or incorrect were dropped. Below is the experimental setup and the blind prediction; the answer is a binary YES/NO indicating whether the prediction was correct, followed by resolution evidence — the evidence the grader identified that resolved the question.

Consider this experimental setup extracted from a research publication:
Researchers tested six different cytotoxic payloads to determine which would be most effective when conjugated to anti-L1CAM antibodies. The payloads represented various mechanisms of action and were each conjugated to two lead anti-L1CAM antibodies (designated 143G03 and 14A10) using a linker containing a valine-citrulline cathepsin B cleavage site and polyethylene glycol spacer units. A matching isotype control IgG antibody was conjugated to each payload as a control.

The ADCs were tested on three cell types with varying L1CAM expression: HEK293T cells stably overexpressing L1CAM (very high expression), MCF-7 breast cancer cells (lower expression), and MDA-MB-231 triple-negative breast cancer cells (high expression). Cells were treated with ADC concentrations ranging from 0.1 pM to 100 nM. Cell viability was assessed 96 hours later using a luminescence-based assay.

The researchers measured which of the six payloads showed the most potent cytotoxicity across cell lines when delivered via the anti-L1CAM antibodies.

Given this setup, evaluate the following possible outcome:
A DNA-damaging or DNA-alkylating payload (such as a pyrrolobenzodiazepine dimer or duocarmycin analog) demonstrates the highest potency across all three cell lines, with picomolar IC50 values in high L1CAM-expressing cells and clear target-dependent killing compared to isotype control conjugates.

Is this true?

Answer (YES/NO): NO